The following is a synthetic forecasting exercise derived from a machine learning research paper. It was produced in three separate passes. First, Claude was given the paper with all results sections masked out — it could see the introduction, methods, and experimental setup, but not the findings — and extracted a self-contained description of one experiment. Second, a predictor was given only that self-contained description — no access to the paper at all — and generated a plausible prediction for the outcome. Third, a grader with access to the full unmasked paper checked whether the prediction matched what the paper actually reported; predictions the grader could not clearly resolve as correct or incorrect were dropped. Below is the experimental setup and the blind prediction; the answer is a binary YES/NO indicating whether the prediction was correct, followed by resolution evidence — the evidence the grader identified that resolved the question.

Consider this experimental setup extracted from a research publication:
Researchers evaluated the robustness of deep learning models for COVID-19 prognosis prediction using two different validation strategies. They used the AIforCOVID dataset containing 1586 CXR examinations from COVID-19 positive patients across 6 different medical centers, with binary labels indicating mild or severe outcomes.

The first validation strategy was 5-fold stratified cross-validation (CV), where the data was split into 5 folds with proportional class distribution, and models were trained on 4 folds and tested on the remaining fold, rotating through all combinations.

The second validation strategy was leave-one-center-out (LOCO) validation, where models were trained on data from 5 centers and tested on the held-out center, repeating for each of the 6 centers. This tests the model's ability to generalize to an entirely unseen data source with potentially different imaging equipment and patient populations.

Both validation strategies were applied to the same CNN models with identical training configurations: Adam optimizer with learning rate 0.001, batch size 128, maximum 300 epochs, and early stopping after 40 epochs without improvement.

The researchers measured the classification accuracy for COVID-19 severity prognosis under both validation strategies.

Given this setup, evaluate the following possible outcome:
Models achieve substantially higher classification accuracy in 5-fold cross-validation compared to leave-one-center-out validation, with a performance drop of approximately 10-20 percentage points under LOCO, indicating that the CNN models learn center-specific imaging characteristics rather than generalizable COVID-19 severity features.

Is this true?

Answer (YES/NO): NO